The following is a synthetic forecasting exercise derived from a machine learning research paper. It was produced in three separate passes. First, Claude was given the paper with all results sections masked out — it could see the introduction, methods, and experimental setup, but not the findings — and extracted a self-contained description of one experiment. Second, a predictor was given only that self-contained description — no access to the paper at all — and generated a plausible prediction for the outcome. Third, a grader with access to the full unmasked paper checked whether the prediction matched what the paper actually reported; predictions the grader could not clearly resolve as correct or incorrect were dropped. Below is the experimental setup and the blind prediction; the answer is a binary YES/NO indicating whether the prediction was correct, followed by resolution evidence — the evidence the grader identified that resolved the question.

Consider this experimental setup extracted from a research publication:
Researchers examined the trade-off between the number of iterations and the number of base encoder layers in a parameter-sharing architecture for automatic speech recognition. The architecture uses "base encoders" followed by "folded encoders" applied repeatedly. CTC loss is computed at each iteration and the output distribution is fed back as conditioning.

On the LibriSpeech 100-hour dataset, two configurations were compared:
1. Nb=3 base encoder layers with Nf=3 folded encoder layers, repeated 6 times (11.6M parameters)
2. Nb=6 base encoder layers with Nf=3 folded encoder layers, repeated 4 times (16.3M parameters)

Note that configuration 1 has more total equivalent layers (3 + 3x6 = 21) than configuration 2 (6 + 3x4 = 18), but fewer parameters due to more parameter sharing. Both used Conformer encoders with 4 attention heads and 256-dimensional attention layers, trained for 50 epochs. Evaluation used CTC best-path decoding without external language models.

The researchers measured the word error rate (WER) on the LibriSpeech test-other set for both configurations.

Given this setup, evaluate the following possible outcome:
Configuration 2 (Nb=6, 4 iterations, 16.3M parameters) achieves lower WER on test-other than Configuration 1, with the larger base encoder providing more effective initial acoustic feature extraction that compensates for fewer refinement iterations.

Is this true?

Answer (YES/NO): NO